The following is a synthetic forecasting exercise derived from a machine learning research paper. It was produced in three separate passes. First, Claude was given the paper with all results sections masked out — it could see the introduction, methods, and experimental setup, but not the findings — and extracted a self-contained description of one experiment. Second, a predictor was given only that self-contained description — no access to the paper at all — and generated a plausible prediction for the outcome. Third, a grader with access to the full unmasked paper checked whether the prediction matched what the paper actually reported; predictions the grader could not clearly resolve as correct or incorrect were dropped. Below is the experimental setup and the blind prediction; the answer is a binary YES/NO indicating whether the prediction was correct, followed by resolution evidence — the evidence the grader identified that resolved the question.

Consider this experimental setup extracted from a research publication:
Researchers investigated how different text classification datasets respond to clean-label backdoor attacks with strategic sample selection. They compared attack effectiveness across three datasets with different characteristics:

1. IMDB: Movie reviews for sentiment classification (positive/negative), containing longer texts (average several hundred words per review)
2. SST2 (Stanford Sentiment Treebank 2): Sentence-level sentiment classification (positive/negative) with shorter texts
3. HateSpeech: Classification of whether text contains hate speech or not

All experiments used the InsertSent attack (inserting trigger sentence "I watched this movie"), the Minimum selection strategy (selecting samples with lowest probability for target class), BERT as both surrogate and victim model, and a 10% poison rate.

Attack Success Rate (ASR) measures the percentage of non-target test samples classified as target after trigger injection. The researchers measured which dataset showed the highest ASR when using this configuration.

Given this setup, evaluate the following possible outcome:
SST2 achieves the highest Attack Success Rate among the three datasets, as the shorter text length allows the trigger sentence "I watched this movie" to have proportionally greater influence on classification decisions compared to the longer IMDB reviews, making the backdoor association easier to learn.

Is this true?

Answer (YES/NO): NO